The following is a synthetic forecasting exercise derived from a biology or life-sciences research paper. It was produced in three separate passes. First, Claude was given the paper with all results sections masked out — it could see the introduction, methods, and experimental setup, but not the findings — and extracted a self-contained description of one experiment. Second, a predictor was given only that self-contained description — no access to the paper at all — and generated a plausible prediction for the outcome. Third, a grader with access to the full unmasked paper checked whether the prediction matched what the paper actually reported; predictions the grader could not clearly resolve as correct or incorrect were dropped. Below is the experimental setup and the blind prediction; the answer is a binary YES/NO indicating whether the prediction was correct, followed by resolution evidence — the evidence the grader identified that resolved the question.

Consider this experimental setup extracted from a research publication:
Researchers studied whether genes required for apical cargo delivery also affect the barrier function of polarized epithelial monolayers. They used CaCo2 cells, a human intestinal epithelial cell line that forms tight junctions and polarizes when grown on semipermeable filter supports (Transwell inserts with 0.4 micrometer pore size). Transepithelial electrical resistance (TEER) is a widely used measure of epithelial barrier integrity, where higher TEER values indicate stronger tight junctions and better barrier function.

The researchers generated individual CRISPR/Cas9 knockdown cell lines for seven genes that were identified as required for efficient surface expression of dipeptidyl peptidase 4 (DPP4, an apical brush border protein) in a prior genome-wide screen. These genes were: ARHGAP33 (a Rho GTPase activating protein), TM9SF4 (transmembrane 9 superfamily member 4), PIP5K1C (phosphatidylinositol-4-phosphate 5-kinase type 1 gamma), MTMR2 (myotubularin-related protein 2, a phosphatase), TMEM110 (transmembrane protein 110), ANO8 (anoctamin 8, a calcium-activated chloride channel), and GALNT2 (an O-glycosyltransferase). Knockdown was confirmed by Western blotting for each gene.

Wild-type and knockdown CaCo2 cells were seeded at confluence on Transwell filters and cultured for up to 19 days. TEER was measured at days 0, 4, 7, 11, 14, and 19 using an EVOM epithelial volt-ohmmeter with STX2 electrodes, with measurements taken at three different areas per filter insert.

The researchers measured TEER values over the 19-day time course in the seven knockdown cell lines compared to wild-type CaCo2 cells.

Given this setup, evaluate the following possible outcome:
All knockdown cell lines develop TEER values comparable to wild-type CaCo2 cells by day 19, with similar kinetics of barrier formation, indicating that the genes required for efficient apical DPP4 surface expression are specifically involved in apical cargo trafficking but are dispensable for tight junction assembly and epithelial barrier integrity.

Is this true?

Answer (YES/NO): NO